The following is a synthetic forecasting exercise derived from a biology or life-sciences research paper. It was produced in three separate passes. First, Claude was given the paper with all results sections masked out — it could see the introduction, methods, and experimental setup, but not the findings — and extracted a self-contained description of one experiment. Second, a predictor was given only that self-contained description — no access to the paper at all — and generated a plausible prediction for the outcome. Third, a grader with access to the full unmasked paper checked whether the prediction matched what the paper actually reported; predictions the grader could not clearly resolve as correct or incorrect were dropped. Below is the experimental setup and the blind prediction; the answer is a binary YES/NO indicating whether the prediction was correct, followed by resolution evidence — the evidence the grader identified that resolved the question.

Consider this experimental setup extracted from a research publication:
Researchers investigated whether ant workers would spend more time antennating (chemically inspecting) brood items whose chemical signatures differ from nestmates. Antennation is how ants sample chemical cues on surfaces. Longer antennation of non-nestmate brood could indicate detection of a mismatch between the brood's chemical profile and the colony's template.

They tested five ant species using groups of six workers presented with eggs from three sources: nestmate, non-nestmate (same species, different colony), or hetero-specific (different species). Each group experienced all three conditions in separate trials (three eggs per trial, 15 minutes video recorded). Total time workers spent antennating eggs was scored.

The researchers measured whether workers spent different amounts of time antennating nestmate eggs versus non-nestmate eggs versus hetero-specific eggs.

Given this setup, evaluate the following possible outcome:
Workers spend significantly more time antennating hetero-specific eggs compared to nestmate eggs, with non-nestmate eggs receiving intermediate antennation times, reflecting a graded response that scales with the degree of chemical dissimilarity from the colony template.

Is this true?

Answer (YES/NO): NO